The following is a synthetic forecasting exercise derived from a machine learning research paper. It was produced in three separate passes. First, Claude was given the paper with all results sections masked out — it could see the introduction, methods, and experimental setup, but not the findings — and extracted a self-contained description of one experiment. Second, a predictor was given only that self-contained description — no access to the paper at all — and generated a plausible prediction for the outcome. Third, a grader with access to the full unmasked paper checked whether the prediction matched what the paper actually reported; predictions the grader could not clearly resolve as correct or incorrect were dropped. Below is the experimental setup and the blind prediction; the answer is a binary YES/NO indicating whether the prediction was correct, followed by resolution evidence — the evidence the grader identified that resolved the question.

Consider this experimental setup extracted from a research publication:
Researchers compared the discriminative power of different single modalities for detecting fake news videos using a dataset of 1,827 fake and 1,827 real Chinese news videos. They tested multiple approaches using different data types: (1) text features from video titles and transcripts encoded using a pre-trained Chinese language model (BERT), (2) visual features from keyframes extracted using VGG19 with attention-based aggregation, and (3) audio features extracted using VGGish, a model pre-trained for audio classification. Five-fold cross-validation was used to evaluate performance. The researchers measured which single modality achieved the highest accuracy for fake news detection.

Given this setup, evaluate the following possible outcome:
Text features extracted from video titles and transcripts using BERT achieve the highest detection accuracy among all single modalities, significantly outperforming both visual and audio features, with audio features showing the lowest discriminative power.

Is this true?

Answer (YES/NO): YES